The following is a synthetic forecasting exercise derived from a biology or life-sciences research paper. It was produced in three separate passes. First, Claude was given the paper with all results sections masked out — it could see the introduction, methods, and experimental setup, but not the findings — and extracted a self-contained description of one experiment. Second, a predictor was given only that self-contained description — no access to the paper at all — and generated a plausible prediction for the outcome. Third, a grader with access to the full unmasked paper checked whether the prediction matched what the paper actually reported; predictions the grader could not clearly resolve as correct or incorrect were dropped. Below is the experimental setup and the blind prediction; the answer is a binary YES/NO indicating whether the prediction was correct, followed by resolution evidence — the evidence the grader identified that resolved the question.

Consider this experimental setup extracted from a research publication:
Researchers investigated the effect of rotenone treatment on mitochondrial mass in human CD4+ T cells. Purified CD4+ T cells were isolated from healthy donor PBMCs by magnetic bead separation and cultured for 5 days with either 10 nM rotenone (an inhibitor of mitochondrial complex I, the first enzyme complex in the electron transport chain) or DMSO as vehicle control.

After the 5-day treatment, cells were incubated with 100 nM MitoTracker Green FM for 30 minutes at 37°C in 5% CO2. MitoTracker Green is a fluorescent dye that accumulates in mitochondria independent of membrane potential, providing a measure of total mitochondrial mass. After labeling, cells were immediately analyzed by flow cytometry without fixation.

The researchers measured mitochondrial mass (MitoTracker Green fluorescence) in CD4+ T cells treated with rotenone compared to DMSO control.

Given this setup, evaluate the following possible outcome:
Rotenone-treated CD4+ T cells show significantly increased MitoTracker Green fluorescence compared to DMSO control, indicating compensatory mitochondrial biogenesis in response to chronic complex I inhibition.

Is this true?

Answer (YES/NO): NO